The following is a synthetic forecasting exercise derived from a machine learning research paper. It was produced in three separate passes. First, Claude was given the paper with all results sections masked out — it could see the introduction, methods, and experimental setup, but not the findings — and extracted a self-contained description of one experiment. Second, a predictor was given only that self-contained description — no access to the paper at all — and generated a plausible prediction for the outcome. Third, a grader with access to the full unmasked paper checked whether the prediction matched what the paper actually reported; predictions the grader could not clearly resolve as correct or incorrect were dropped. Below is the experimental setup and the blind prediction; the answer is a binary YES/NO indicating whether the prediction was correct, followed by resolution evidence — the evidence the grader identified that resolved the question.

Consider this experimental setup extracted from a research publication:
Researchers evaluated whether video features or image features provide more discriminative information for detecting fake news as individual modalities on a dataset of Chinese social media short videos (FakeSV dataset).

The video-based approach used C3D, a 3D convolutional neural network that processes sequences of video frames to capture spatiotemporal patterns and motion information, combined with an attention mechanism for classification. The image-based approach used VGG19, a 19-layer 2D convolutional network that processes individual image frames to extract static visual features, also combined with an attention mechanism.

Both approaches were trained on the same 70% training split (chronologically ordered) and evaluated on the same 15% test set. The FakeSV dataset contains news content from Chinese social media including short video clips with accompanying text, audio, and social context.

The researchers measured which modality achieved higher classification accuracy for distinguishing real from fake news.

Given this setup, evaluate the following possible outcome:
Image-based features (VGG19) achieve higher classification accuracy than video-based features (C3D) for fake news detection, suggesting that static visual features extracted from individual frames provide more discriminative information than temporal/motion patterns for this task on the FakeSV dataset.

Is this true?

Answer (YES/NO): NO